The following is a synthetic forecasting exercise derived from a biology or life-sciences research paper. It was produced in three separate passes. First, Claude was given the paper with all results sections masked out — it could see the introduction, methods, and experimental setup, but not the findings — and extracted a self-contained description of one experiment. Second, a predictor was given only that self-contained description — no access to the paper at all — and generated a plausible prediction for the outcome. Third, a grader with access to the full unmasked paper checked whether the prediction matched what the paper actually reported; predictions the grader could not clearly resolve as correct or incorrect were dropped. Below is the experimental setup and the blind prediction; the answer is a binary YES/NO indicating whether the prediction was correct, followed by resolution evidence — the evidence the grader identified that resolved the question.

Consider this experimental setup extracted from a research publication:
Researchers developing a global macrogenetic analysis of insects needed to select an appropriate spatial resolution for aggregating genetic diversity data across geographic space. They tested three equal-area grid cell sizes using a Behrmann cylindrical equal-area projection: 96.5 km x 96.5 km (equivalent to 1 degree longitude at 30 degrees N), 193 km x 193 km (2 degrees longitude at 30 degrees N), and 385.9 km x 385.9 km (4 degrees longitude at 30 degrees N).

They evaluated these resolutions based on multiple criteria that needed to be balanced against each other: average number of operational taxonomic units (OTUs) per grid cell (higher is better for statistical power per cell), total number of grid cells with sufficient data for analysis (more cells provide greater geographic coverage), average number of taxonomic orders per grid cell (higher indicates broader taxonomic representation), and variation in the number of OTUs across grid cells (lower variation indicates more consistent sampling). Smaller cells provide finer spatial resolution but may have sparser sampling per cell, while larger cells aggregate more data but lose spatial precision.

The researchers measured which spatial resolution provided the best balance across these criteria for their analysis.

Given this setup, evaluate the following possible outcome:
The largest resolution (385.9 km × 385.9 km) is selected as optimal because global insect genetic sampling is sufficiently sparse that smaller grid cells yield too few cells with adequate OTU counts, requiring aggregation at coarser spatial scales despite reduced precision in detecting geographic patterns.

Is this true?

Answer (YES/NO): NO